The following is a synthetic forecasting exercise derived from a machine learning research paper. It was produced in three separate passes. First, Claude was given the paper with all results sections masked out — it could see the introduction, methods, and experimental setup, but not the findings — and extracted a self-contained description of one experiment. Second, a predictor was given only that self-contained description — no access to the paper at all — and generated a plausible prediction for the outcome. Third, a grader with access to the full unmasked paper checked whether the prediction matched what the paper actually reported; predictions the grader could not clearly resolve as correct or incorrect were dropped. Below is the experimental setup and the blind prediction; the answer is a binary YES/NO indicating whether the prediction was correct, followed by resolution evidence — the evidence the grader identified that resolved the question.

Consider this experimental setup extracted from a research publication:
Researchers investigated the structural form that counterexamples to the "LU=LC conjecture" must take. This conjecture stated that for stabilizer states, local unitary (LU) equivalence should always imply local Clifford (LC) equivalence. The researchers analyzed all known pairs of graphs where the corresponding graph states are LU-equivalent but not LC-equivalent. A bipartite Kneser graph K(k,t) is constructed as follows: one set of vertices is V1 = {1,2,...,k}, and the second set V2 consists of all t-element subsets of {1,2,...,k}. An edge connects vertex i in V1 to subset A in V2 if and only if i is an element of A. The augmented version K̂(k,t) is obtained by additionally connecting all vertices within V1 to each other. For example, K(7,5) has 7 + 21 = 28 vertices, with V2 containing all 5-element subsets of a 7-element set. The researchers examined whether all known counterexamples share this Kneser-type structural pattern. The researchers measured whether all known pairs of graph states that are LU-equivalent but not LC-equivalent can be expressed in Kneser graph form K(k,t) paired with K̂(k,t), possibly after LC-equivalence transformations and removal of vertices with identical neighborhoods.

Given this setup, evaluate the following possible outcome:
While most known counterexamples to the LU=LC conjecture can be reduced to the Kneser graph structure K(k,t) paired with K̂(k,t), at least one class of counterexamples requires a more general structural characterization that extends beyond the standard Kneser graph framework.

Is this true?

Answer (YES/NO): NO